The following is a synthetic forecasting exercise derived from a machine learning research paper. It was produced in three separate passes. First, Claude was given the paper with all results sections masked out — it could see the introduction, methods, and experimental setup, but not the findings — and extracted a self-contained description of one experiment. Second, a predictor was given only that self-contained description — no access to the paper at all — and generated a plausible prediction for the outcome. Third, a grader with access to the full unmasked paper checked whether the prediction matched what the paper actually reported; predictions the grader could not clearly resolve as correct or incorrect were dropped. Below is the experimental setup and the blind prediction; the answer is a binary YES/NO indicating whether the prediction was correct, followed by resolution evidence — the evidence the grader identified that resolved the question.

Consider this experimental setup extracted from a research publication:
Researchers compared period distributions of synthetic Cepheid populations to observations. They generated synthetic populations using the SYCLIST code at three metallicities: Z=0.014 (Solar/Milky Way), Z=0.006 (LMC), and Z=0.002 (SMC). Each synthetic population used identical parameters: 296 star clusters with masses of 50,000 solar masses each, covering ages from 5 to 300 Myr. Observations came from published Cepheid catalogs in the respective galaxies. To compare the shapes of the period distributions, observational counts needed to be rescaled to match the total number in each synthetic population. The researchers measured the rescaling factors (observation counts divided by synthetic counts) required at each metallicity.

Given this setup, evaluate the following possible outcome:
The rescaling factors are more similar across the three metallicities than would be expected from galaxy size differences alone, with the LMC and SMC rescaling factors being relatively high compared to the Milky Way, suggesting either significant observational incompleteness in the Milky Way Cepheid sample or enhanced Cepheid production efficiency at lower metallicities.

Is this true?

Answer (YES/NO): YES